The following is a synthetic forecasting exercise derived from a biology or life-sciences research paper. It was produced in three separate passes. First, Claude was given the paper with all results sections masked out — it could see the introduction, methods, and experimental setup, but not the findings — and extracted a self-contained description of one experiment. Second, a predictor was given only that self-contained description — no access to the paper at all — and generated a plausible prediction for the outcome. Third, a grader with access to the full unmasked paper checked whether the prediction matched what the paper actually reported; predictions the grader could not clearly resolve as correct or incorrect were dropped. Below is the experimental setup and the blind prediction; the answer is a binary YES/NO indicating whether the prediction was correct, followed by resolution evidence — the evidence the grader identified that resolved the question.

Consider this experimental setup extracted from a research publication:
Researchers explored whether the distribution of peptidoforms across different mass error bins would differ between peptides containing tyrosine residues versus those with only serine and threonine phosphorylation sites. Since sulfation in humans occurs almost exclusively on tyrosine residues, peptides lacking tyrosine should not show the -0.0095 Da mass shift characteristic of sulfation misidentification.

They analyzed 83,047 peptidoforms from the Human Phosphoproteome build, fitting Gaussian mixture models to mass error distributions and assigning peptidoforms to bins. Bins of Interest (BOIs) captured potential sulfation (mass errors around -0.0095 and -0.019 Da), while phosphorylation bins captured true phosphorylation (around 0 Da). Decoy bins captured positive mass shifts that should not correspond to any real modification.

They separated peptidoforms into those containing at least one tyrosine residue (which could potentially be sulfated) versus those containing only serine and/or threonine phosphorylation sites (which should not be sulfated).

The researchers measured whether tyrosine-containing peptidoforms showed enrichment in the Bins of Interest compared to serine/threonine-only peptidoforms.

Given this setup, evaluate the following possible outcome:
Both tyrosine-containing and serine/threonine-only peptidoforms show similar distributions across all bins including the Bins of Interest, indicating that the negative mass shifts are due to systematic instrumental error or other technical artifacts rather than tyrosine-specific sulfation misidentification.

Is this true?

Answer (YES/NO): NO